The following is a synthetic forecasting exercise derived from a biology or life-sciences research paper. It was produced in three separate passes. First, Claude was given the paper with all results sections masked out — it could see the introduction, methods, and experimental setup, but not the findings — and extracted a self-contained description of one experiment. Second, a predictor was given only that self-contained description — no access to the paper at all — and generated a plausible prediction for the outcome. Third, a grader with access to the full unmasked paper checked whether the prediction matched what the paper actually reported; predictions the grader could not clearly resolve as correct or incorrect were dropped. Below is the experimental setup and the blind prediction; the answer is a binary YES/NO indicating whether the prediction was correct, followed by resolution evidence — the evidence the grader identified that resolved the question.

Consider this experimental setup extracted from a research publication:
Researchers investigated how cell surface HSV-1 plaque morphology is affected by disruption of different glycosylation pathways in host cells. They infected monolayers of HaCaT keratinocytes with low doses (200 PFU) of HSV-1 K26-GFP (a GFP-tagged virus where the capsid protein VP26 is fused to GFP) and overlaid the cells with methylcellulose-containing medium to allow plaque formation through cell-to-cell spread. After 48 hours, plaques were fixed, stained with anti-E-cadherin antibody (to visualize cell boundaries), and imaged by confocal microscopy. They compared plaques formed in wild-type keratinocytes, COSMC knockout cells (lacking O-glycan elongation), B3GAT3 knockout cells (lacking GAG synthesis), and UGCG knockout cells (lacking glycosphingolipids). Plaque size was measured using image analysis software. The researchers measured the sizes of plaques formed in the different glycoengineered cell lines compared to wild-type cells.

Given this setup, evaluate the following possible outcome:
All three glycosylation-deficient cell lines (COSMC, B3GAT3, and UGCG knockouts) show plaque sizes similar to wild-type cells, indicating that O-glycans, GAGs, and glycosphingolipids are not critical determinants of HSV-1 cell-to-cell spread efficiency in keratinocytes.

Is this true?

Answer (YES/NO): NO